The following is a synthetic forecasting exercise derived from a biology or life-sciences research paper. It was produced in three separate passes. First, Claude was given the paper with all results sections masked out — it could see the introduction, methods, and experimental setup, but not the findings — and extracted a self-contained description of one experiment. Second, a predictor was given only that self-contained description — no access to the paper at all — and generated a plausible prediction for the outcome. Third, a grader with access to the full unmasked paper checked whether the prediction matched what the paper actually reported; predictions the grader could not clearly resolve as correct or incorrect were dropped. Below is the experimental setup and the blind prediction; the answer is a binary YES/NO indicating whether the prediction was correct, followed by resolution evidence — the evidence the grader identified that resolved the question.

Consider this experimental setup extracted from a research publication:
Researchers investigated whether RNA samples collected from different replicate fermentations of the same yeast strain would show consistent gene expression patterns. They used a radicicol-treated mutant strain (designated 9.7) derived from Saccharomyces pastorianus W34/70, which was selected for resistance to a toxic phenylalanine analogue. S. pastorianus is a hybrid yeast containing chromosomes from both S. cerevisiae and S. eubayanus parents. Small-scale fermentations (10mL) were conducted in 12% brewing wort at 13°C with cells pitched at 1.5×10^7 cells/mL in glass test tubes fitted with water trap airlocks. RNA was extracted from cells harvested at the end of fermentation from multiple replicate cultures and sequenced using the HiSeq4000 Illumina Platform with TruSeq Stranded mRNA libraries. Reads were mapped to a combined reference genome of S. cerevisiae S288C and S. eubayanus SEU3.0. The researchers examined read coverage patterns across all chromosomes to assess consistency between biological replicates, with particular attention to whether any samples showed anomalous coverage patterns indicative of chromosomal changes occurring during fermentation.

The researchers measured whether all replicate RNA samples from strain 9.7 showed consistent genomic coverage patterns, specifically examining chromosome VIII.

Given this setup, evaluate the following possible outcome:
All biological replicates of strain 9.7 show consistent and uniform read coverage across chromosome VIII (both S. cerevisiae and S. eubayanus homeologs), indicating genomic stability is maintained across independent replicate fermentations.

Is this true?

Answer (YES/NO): NO